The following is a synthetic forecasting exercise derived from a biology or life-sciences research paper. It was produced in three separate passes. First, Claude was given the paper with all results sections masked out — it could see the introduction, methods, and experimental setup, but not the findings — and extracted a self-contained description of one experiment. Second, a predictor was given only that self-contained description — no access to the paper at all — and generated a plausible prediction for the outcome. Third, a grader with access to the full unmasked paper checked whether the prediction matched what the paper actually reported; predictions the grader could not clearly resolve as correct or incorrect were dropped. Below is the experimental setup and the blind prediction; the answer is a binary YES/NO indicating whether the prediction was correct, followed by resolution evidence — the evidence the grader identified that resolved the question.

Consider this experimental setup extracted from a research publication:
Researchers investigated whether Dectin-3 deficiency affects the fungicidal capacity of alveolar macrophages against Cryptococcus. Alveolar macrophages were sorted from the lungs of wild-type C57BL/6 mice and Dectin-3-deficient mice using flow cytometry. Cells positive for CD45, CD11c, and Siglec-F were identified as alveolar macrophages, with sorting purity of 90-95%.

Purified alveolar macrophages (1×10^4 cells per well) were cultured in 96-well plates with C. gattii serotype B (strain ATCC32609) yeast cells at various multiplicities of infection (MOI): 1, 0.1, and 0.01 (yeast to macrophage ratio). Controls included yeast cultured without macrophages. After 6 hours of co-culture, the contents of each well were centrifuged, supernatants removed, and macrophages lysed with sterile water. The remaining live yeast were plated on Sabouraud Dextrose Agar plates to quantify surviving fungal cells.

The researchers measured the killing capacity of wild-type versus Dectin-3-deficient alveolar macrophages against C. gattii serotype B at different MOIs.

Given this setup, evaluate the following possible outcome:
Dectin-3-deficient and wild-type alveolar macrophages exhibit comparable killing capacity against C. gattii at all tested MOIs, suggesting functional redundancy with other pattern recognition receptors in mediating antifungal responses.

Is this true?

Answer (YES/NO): NO